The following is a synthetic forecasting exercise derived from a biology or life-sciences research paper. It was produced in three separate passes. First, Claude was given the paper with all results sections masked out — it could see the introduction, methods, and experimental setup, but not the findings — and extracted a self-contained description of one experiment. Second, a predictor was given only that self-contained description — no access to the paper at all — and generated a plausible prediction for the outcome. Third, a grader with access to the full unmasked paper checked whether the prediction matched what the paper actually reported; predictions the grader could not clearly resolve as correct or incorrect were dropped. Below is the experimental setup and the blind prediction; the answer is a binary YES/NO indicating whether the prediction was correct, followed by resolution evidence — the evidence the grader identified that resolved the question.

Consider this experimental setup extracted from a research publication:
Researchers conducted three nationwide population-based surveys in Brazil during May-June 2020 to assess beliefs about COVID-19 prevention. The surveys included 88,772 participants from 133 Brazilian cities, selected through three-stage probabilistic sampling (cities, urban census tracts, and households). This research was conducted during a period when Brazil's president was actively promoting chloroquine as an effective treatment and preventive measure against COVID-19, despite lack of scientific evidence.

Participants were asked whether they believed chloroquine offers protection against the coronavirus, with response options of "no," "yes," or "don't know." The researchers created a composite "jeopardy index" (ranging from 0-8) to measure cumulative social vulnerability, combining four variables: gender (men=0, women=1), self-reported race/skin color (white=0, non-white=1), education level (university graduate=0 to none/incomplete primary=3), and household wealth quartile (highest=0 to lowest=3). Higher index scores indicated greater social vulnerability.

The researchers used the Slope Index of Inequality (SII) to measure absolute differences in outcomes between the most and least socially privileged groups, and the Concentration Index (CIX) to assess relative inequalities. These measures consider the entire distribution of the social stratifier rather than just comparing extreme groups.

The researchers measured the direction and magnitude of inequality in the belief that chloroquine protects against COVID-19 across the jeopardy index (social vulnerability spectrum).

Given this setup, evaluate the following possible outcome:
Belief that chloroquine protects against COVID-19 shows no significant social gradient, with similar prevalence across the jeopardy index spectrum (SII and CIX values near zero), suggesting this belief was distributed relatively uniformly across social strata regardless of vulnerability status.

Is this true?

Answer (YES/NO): NO